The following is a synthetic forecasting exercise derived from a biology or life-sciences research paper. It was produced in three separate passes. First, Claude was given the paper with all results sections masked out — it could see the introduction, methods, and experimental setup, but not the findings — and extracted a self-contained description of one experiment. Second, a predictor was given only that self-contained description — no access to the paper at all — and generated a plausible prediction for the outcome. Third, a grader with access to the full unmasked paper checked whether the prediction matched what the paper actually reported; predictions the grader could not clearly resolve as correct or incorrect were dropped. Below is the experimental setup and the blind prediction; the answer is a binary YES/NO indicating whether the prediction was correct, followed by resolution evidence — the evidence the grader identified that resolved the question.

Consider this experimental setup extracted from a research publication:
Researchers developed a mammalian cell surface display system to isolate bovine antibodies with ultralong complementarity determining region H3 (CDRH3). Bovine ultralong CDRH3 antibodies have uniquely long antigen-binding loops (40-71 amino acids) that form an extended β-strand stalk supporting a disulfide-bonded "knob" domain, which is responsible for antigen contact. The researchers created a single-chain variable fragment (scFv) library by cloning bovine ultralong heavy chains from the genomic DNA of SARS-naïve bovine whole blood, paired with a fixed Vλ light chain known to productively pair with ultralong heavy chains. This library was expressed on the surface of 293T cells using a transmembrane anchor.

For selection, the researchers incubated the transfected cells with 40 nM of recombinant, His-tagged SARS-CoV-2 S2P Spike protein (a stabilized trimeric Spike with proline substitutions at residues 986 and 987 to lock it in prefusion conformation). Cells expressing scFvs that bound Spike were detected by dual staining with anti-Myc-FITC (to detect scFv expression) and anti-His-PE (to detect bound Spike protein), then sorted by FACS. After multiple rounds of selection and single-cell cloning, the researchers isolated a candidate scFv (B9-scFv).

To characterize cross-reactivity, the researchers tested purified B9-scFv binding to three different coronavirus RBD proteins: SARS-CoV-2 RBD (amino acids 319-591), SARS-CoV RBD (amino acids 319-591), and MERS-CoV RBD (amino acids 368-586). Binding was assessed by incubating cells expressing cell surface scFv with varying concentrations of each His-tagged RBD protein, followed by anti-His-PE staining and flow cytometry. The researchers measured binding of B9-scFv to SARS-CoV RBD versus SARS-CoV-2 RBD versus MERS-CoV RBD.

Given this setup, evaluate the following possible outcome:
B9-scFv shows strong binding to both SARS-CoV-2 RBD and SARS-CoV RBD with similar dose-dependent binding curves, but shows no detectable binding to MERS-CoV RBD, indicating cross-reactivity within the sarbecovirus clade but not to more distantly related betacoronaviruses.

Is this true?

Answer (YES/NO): NO